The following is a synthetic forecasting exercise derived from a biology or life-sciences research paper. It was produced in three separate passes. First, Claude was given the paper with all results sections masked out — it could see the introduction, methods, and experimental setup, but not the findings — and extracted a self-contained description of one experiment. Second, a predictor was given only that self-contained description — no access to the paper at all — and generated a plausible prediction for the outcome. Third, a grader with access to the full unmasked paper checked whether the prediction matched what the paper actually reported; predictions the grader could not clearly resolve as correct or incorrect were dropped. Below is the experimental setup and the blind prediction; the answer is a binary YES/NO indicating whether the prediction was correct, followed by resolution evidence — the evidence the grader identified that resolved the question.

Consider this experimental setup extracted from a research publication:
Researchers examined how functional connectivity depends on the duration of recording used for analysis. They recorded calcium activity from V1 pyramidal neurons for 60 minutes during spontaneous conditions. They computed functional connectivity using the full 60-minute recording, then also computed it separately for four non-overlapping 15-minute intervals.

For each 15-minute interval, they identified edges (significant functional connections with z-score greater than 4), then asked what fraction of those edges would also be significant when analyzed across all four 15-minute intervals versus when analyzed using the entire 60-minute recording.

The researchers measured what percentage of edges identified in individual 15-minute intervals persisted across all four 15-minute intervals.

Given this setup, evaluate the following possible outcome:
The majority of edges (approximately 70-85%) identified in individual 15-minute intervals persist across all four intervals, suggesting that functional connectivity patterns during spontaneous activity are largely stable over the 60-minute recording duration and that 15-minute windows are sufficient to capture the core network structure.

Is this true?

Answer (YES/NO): NO